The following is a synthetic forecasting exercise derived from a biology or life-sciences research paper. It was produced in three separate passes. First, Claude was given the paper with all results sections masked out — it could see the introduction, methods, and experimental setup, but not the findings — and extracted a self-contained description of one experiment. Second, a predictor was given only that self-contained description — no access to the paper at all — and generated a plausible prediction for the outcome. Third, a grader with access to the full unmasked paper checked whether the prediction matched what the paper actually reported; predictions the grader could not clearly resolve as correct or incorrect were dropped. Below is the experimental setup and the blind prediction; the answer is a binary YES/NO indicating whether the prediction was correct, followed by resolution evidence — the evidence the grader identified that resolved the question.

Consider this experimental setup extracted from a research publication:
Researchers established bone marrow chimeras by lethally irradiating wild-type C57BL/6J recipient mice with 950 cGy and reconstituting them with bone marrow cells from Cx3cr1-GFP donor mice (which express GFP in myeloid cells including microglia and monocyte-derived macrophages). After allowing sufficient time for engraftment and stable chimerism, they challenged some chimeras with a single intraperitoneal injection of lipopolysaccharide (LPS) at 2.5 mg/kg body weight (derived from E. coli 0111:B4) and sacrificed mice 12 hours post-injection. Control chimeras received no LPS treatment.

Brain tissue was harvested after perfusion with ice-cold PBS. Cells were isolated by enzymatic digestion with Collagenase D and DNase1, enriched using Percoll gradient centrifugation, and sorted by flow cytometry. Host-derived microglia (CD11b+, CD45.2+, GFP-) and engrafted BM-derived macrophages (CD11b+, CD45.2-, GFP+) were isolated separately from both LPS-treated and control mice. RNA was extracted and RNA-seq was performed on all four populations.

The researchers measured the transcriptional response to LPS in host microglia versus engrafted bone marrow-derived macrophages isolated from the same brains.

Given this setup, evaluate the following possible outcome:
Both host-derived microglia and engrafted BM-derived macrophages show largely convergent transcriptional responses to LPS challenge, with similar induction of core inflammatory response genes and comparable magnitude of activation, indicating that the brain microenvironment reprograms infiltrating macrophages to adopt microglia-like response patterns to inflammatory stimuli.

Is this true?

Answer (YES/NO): NO